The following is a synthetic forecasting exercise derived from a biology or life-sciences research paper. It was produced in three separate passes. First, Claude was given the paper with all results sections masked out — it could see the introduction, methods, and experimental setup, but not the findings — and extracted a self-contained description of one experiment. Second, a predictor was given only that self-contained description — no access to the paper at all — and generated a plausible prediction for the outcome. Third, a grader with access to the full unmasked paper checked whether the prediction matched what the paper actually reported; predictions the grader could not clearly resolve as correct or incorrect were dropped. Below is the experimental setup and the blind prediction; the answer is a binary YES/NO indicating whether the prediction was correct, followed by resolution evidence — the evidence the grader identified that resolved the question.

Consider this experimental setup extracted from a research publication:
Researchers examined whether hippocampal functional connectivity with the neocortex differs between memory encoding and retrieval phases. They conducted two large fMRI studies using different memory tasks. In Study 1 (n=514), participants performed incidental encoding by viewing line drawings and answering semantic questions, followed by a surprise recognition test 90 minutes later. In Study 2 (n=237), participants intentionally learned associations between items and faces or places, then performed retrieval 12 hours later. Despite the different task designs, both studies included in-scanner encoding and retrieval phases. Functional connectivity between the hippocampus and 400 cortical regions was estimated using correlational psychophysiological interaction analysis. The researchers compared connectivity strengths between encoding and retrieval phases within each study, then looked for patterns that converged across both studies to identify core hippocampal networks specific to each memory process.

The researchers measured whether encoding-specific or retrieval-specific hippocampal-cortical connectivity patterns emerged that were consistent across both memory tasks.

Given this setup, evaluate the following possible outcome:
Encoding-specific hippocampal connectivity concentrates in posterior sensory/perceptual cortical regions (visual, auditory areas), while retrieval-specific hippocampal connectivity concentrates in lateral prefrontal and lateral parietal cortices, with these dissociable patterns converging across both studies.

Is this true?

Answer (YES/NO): NO